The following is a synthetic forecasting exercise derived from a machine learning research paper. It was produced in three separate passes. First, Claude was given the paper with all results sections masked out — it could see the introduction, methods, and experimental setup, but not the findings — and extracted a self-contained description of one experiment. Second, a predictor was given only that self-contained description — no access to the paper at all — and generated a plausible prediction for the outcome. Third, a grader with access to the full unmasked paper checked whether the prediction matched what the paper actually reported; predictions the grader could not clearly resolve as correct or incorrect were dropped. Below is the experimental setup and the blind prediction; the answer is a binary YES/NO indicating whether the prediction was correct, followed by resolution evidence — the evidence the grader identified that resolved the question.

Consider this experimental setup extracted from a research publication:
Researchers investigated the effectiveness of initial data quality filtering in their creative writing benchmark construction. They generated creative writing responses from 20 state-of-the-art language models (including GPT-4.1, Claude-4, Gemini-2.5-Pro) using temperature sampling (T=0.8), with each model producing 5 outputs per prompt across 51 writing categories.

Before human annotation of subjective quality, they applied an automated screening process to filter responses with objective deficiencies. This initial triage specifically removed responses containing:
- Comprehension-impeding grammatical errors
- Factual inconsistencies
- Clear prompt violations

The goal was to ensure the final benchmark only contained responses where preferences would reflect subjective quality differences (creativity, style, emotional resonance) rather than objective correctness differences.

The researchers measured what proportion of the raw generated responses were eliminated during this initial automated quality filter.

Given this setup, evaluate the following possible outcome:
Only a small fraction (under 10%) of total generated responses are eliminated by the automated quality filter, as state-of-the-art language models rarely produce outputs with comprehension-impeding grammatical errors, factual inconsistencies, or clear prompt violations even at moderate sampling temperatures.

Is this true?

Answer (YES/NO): NO